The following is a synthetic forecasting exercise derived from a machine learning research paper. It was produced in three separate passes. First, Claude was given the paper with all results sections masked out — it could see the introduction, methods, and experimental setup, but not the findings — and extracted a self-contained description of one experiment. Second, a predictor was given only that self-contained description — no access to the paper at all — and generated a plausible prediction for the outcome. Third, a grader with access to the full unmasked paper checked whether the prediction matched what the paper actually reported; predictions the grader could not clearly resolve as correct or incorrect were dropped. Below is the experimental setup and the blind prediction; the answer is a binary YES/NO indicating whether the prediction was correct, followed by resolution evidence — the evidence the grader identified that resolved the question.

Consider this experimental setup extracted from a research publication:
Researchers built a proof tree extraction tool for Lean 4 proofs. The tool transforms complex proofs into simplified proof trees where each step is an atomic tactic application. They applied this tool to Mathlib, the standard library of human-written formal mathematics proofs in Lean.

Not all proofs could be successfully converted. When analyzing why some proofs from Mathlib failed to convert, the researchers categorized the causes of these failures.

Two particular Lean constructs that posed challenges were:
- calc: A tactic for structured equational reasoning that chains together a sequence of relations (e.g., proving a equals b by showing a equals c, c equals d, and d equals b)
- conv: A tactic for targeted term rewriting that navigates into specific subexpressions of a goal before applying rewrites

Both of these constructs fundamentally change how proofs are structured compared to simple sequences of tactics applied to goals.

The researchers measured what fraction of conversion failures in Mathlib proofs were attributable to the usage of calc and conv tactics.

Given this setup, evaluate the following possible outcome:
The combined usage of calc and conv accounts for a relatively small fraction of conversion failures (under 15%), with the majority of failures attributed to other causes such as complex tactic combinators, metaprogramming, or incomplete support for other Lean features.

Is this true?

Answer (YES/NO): NO